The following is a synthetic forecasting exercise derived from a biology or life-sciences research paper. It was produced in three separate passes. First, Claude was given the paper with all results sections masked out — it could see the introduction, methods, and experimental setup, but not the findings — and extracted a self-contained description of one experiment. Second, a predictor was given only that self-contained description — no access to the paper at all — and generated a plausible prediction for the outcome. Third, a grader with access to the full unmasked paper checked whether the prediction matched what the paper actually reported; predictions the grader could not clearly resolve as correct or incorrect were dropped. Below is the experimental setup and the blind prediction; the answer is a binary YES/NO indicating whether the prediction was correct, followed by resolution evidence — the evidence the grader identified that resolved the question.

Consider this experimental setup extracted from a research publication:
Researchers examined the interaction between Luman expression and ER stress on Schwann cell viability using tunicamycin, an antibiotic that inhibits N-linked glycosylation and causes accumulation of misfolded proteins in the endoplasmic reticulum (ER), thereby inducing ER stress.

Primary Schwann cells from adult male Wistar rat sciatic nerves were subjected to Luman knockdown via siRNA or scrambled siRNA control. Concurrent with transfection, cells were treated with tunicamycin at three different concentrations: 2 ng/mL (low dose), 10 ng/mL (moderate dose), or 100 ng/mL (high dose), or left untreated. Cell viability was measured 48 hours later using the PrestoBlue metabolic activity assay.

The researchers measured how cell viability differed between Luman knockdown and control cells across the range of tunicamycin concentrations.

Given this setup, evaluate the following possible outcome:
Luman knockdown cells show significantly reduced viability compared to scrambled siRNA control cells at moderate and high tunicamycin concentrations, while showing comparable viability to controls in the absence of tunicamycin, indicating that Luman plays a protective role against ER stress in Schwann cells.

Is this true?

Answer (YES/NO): NO